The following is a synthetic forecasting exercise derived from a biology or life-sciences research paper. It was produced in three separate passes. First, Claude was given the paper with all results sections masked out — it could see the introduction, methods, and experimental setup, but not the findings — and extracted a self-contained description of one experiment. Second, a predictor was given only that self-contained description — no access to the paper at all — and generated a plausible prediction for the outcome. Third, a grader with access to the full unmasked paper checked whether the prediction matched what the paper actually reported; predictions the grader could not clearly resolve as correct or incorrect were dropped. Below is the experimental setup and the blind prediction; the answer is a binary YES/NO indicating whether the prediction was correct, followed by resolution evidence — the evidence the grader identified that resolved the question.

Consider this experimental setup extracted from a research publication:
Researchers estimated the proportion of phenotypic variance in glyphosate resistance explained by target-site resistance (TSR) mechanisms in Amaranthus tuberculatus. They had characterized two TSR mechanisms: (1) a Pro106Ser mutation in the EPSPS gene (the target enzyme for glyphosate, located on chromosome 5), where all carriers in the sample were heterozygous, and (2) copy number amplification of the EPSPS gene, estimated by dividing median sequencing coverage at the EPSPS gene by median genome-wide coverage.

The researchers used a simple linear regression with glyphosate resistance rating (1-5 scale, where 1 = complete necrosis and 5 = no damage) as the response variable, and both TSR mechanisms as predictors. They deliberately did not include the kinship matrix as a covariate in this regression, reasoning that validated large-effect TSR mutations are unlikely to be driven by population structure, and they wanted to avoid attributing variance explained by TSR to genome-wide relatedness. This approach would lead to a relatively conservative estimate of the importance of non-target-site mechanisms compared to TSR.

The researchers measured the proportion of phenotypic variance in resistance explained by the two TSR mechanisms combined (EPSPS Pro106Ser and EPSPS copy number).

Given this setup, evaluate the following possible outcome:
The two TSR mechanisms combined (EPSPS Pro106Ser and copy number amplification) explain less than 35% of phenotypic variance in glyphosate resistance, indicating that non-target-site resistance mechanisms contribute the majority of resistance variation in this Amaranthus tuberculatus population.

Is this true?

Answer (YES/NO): YES